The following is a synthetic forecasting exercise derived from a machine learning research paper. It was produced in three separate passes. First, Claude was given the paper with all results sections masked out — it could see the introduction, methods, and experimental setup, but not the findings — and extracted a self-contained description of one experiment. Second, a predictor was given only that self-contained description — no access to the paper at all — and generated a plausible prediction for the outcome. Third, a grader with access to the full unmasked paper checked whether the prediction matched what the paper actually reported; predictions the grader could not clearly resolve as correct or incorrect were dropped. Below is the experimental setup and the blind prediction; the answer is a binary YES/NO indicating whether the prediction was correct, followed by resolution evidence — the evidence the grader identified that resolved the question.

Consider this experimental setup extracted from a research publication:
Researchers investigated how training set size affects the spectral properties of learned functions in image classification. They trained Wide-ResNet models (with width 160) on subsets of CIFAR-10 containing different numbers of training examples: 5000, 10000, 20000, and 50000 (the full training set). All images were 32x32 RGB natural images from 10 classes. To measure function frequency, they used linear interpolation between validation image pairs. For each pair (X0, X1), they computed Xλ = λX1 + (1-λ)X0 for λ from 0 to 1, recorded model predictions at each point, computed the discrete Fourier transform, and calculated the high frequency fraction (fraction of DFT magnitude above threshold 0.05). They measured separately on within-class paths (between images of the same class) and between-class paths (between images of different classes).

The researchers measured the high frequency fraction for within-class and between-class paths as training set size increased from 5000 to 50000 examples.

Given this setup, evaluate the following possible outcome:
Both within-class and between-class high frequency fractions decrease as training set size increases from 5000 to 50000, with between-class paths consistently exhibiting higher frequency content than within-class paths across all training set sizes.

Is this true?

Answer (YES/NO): NO